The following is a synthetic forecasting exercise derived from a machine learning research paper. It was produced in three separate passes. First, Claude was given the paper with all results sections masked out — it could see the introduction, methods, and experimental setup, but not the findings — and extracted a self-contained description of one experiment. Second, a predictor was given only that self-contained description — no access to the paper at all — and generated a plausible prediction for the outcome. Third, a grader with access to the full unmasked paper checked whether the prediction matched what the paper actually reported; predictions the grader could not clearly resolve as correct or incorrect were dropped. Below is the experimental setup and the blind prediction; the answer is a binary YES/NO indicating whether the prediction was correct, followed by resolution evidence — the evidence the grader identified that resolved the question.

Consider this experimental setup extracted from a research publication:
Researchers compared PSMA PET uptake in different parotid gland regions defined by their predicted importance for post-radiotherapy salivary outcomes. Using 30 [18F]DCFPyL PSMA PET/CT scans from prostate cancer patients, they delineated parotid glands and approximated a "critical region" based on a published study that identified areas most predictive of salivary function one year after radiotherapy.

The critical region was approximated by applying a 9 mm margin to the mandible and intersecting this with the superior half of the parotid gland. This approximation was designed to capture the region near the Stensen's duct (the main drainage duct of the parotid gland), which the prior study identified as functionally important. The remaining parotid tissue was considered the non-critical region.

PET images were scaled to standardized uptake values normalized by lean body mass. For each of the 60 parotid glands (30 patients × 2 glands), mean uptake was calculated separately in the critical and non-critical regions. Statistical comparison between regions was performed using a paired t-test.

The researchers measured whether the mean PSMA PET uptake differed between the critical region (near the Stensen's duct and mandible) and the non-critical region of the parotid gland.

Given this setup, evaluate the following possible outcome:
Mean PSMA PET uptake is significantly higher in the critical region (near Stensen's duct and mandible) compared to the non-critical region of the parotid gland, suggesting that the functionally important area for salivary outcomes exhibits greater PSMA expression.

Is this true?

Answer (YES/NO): NO